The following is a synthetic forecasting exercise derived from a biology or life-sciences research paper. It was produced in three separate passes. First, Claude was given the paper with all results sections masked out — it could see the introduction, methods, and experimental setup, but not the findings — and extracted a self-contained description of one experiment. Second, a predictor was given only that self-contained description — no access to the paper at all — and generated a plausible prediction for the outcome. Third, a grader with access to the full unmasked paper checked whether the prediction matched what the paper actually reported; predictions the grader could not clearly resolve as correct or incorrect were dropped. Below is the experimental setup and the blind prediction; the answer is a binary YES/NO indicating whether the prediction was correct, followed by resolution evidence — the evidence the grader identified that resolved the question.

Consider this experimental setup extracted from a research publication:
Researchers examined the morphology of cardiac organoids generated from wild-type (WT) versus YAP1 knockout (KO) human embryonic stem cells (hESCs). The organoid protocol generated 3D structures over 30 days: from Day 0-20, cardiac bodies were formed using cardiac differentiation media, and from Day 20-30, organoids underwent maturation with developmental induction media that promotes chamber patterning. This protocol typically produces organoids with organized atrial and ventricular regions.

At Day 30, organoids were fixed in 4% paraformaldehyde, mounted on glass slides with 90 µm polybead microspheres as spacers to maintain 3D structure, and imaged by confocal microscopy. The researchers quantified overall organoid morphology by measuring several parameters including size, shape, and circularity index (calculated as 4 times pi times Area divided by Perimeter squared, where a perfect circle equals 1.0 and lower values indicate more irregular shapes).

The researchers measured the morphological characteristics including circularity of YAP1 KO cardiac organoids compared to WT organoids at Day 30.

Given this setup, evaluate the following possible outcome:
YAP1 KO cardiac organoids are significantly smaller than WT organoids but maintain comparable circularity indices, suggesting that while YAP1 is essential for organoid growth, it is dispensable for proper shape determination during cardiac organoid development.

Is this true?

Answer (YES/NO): NO